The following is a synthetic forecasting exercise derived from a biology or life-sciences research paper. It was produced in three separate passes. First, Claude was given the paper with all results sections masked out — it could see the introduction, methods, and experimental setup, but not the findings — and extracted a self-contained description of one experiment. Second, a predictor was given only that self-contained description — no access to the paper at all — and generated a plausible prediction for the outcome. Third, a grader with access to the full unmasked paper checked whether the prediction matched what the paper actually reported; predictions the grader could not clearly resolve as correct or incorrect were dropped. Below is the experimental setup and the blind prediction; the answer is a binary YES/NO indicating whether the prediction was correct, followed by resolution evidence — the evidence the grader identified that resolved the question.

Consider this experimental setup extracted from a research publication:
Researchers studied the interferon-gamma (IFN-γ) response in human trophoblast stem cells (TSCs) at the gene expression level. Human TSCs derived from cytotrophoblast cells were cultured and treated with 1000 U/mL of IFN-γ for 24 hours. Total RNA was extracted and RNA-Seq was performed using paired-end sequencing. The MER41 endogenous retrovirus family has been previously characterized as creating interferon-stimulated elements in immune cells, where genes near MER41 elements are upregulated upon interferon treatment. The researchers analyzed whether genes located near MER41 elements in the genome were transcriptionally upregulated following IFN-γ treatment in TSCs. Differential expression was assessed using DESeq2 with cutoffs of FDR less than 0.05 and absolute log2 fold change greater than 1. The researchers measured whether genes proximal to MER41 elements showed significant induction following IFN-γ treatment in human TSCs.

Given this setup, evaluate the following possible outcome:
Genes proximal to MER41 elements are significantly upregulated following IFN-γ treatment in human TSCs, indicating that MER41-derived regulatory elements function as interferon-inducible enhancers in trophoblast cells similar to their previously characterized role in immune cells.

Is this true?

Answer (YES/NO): YES